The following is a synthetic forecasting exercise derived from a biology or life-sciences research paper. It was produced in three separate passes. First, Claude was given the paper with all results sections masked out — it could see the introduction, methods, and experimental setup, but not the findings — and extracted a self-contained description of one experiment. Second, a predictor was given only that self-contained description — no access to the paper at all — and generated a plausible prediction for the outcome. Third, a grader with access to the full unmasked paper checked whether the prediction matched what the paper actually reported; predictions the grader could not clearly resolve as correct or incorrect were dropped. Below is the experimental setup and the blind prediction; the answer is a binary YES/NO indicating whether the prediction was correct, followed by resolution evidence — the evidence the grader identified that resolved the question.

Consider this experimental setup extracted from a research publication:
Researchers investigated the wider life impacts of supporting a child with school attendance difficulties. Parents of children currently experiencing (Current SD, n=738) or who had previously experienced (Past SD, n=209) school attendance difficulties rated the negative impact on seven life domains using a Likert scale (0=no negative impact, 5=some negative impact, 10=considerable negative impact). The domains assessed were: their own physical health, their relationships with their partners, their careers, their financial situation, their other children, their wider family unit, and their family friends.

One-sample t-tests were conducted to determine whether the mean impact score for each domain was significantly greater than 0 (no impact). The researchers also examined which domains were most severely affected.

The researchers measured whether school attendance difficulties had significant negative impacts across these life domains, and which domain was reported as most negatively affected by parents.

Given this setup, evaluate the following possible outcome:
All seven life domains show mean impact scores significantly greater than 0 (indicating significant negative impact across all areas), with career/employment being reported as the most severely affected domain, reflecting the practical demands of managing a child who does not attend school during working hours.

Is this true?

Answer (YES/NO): YES